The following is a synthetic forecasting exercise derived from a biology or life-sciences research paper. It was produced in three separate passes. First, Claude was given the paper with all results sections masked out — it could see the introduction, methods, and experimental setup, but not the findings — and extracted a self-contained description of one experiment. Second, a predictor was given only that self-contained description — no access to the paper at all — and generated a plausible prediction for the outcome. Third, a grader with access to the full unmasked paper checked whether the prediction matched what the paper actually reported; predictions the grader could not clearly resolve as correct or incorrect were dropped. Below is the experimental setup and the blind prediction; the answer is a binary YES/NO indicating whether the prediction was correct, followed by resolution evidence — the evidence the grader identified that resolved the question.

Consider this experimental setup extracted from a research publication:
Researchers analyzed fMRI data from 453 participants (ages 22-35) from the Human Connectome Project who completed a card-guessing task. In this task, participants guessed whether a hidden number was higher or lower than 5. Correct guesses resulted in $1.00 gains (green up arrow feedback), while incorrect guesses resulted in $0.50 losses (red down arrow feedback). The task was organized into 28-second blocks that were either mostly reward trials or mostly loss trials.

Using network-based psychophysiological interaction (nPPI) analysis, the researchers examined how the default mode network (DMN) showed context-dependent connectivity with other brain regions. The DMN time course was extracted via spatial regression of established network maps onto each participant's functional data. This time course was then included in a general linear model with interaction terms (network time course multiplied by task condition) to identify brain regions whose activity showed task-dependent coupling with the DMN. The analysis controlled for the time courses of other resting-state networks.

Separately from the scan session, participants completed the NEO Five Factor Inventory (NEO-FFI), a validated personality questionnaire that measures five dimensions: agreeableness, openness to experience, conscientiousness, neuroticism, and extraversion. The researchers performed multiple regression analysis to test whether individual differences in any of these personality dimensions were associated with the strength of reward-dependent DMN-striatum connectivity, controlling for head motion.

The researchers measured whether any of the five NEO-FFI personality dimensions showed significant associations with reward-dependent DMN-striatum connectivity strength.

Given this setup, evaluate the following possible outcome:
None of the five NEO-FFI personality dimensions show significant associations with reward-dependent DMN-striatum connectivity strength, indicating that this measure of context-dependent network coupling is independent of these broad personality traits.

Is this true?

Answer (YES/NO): NO